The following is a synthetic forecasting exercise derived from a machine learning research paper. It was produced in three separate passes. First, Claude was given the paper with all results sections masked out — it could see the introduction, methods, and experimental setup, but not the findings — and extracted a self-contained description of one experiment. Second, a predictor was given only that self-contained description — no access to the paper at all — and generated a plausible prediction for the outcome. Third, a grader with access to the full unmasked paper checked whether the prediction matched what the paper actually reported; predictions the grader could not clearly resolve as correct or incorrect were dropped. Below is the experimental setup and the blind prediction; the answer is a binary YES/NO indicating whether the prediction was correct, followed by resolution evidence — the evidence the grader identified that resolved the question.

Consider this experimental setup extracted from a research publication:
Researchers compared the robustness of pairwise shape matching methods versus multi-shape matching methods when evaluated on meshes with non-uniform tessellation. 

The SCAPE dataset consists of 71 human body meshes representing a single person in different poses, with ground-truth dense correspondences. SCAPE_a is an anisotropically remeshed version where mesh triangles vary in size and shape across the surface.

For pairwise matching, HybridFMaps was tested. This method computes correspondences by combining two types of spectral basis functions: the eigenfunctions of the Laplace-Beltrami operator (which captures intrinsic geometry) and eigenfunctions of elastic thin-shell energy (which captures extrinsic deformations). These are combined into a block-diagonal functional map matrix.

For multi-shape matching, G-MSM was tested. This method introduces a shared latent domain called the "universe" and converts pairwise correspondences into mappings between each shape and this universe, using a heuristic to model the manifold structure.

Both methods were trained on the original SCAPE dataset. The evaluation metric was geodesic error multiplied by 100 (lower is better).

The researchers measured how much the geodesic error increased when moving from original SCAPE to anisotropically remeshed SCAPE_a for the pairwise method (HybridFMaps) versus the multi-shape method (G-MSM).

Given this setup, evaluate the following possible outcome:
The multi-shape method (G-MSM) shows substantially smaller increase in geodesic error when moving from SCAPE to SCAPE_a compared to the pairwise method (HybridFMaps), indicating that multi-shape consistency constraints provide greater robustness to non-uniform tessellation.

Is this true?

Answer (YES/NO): NO